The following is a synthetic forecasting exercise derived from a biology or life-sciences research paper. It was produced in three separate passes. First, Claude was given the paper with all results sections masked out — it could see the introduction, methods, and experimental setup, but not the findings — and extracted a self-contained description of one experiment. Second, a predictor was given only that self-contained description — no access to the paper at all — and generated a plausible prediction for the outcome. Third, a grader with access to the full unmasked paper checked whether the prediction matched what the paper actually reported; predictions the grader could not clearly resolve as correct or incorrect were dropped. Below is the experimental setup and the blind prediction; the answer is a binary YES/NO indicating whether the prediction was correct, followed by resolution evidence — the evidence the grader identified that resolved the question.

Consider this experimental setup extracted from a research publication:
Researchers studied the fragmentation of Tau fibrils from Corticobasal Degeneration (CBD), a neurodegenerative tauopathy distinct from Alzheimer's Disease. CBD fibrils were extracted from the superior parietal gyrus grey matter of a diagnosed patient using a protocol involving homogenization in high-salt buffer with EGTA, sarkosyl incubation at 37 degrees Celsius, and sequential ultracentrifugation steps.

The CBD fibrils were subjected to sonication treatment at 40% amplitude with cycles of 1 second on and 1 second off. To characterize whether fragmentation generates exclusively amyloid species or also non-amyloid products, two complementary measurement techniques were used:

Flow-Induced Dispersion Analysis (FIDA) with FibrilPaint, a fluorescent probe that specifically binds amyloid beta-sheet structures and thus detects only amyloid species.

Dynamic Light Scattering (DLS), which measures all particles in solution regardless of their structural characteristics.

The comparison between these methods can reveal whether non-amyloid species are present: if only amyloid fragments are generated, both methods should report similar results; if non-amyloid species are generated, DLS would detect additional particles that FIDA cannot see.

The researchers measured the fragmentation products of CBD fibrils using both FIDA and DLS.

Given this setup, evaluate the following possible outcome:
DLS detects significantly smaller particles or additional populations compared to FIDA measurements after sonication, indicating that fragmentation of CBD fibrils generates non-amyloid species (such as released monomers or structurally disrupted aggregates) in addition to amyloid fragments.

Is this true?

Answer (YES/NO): YES